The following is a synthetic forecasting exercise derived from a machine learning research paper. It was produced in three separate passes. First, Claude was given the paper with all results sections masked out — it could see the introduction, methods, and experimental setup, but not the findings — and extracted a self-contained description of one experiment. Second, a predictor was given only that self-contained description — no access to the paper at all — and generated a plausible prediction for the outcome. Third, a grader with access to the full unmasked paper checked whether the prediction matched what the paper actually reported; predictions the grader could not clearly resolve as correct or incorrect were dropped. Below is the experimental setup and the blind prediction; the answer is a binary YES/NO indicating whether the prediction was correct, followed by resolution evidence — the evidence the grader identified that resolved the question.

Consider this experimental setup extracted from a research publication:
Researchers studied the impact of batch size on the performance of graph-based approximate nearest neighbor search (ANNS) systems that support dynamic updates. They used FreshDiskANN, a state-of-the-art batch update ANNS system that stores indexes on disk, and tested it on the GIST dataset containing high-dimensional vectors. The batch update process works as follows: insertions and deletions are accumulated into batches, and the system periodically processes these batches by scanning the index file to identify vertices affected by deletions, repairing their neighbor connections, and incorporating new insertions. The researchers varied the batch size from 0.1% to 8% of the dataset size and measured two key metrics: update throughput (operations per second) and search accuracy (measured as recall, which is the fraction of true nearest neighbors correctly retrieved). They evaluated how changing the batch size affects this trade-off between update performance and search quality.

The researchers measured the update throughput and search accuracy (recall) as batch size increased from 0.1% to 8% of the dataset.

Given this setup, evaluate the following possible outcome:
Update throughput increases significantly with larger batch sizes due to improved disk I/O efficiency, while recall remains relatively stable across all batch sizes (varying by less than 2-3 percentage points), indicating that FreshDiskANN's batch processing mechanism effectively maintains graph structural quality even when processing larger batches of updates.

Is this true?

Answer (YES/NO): NO